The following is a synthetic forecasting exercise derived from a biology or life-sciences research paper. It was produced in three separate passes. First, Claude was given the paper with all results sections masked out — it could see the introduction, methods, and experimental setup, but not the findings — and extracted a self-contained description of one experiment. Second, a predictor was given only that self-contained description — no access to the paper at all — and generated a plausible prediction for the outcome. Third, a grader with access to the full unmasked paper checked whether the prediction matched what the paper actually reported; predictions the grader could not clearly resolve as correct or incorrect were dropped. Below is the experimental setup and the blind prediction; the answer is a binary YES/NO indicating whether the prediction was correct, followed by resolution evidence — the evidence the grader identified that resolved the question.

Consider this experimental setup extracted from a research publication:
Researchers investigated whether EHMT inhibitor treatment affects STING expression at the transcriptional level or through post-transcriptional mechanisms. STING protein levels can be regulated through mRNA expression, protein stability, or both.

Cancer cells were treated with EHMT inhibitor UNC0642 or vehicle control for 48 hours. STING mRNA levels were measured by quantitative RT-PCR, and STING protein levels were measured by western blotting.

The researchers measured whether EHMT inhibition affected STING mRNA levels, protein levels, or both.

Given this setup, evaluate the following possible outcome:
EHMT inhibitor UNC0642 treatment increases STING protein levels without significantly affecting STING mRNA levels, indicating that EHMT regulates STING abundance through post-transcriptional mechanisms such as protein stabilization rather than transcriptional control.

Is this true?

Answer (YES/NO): NO